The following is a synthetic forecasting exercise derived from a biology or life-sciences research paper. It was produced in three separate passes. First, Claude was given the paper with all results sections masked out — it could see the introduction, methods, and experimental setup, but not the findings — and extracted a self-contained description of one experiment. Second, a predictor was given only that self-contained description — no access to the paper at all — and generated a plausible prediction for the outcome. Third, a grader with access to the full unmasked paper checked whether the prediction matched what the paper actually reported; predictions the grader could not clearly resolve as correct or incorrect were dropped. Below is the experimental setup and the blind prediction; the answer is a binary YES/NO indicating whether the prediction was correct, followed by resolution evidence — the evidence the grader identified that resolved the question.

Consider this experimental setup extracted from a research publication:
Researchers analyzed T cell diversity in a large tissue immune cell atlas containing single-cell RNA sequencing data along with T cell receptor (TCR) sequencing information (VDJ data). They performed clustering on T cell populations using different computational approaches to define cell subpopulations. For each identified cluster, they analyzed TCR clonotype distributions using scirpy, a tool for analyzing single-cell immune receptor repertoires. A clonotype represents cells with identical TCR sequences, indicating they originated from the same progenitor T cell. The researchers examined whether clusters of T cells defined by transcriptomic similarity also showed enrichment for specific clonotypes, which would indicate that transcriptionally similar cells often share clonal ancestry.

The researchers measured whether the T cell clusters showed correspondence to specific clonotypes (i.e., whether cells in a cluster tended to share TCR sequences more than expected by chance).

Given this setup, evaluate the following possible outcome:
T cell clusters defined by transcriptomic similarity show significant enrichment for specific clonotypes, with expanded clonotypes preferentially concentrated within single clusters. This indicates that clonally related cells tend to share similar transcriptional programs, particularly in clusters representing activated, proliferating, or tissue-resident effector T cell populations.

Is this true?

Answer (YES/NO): YES